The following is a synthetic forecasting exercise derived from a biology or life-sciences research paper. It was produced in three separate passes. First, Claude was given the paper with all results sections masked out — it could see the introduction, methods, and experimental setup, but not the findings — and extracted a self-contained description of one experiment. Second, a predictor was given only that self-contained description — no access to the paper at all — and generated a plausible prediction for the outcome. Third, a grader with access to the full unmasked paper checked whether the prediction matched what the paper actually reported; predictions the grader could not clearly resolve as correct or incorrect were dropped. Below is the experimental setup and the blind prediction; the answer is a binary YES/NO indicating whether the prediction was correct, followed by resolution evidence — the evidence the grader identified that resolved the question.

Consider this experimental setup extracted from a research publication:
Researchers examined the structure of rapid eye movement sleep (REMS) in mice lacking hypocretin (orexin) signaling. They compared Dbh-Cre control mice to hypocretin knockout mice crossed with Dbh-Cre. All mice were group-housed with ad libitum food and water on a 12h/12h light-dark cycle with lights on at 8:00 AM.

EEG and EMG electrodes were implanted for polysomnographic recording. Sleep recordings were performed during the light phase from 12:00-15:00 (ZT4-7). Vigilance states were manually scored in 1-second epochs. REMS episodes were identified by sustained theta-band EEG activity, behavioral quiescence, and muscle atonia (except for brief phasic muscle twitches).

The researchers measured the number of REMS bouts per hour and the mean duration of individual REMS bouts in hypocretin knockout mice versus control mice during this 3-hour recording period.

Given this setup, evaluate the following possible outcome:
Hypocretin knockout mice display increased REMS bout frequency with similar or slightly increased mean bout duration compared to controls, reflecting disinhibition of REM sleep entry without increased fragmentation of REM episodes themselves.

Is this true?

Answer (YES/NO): NO